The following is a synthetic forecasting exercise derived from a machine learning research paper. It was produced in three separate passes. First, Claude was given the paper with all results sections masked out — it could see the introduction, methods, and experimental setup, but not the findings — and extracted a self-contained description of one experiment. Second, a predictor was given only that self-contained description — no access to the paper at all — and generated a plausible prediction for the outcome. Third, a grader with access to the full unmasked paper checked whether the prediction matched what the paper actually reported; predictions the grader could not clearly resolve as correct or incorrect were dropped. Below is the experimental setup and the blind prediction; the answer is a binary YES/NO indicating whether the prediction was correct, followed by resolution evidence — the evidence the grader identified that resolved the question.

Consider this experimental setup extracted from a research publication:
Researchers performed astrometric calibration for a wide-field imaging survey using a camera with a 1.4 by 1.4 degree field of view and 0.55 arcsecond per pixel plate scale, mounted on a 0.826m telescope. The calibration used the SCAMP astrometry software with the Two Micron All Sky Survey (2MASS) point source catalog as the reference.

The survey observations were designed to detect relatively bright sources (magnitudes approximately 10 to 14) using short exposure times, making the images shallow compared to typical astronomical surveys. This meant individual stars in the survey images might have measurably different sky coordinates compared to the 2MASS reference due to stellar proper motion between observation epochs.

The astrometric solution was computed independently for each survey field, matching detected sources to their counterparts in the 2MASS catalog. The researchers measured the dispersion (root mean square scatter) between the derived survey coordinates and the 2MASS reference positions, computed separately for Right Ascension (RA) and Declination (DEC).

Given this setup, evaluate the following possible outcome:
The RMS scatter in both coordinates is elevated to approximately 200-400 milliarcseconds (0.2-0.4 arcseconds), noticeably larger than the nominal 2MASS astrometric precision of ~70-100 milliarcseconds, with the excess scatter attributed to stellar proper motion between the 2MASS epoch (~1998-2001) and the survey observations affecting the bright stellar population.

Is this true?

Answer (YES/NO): NO